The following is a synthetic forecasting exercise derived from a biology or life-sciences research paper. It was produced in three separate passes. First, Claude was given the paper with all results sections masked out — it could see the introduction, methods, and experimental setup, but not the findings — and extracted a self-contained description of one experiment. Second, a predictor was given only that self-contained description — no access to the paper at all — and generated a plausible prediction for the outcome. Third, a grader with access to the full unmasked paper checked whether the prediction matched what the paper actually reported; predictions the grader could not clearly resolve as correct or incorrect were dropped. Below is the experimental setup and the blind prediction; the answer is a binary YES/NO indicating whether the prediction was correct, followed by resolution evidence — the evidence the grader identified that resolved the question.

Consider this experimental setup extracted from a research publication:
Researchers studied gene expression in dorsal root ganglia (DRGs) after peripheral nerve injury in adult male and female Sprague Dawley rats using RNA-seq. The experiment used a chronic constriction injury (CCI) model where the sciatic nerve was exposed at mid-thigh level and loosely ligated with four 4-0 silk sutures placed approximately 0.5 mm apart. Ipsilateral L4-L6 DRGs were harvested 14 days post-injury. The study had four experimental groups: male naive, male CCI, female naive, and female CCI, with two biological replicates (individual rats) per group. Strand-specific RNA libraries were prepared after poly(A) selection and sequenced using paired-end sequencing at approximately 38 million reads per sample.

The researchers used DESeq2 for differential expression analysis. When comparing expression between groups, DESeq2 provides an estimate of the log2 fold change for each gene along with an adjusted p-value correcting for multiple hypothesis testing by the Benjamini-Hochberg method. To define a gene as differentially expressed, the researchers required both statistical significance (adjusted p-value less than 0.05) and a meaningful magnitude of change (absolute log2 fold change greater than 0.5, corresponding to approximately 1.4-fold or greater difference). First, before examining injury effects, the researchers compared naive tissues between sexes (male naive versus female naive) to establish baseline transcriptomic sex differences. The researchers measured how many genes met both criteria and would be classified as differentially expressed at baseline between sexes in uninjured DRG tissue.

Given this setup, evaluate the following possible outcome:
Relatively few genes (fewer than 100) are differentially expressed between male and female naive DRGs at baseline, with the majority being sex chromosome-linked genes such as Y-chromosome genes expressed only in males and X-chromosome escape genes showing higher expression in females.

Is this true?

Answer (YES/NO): NO